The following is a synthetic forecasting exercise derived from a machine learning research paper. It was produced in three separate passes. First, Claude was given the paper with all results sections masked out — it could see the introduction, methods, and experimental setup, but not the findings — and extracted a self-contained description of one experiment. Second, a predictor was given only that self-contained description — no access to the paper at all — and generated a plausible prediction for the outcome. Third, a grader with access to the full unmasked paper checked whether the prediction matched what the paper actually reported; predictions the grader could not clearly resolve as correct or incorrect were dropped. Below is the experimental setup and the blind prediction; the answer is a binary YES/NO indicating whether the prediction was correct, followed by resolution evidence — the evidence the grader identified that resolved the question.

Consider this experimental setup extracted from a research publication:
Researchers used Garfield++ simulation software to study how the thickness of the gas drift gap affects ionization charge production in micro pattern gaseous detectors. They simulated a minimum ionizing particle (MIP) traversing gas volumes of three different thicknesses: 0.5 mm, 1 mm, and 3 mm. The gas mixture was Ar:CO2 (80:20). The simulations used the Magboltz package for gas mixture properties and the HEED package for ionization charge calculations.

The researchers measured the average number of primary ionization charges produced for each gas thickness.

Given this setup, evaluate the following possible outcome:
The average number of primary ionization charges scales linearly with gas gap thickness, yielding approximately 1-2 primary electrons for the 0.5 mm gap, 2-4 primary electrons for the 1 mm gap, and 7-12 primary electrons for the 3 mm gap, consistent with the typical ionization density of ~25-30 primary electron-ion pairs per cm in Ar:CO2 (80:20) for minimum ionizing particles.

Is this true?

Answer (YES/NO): NO